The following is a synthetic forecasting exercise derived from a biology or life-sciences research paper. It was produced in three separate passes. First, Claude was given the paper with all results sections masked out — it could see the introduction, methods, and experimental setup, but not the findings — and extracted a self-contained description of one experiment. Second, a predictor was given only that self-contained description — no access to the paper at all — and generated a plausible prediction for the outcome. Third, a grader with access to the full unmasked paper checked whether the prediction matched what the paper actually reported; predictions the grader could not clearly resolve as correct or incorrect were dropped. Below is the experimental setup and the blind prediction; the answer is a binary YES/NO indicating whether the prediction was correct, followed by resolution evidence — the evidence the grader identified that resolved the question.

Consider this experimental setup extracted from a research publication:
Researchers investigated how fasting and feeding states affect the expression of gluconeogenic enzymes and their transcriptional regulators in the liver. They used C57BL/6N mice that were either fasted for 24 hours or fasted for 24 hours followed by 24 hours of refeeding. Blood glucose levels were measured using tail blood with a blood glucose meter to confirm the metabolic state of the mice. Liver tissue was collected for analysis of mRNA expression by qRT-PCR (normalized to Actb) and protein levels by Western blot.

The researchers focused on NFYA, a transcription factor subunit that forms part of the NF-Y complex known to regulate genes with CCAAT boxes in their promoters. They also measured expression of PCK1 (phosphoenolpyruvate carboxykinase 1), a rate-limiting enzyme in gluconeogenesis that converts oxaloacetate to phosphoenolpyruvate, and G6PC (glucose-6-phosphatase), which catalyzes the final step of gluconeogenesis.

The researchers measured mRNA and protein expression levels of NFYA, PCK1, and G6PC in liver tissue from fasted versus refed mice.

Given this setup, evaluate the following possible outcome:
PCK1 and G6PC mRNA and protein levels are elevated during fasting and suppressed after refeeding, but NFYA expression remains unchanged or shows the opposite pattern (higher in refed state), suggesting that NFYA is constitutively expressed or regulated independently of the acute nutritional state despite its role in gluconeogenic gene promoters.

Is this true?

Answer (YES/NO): NO